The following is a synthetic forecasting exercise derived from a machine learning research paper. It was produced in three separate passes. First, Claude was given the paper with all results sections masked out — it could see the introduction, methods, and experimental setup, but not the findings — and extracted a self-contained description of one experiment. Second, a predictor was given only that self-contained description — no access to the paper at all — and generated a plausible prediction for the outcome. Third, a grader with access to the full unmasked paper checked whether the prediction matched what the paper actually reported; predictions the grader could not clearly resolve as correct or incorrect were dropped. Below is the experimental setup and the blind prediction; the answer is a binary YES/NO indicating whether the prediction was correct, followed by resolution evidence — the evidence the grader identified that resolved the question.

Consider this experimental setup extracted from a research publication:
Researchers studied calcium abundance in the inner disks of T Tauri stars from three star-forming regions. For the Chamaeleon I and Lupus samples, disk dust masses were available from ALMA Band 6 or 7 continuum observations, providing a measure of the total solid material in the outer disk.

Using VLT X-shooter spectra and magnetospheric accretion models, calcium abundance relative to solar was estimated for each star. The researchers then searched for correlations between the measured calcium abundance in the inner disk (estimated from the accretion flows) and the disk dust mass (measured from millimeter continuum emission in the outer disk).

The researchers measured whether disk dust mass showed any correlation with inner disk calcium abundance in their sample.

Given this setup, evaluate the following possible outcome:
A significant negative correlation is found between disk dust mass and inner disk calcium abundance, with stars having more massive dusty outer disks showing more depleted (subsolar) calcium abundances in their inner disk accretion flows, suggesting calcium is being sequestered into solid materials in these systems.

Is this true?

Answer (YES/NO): NO